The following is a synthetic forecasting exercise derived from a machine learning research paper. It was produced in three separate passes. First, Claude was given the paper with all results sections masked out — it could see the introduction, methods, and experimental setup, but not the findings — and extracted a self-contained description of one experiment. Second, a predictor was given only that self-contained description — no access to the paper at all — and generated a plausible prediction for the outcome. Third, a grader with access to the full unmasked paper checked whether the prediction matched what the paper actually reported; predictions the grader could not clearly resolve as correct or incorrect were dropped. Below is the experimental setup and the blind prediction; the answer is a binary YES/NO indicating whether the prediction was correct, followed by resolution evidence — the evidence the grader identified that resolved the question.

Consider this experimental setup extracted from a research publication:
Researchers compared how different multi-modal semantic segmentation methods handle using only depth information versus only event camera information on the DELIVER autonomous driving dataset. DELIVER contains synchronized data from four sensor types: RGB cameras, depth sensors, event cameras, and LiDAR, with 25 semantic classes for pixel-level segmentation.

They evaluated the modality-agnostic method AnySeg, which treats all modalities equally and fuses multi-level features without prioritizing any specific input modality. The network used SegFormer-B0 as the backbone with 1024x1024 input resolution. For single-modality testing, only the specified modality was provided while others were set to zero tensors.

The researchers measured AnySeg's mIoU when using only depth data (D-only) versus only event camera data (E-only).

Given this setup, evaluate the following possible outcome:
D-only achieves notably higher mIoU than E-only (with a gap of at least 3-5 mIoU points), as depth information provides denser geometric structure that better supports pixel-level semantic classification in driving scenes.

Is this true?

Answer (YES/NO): YES